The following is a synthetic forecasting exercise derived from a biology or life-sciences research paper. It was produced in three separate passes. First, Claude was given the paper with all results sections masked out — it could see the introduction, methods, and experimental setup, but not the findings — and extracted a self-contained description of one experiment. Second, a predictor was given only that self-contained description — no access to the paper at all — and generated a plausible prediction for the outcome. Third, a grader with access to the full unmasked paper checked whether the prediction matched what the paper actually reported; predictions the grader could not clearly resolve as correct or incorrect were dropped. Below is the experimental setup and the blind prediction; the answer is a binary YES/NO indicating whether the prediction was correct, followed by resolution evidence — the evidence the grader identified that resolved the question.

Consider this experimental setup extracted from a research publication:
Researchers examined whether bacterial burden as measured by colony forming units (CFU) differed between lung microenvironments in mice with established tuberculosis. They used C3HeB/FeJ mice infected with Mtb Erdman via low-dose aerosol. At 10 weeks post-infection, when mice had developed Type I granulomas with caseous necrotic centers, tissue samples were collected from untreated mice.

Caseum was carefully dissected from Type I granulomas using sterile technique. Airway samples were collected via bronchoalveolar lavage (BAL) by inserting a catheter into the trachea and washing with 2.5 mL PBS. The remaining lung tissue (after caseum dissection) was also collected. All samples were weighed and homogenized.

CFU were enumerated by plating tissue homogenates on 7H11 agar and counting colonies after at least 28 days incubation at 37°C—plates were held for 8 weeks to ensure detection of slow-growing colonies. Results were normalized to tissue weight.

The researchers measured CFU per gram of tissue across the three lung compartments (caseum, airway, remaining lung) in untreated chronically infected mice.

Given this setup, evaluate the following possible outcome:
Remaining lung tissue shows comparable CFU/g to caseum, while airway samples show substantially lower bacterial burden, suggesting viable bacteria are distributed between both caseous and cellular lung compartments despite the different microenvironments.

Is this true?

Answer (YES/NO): NO